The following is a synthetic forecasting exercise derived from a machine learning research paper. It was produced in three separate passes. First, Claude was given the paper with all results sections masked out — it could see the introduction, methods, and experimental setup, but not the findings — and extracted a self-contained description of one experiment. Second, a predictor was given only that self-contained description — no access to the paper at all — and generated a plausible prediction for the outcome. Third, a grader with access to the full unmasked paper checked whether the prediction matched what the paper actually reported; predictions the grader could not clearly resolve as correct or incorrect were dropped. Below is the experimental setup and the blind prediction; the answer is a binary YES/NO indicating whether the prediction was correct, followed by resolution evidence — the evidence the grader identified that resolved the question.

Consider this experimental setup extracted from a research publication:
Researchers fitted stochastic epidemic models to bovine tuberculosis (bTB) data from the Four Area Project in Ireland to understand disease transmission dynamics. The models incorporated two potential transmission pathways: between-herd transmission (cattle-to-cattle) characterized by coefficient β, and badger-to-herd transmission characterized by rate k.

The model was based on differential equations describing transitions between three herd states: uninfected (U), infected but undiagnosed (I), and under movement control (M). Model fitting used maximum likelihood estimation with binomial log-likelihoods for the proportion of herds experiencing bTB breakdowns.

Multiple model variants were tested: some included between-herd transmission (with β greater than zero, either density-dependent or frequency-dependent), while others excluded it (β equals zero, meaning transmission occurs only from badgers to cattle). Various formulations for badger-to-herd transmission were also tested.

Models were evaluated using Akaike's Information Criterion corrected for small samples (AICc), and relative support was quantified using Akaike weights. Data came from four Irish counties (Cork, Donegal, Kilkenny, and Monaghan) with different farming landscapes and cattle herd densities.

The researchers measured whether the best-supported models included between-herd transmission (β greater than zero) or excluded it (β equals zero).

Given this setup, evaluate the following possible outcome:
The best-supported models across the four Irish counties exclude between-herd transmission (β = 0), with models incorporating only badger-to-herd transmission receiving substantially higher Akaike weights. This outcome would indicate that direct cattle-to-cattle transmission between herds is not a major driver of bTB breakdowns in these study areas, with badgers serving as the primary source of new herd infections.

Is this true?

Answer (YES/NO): YES